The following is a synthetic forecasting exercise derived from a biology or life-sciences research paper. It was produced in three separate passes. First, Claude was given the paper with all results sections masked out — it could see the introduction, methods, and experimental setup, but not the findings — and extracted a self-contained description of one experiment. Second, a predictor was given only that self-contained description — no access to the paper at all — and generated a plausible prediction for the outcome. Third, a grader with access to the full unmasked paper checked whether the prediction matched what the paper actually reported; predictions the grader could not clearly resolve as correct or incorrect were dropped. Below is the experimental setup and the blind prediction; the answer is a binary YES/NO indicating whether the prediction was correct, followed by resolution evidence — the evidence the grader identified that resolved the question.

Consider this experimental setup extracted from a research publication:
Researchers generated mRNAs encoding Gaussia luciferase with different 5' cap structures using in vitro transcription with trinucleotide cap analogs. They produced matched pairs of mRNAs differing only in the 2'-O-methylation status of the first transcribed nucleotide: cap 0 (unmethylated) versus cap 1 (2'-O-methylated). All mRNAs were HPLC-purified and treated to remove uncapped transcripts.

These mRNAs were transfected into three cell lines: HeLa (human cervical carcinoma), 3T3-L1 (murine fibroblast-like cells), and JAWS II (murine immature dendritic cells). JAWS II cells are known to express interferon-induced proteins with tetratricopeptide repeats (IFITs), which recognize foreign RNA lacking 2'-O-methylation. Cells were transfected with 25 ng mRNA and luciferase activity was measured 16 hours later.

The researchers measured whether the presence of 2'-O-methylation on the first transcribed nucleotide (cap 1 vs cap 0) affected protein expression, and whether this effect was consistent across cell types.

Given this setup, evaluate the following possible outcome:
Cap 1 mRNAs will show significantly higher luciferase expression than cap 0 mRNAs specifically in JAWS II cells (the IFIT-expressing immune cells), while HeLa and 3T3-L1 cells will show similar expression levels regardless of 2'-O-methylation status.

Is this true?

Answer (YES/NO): NO